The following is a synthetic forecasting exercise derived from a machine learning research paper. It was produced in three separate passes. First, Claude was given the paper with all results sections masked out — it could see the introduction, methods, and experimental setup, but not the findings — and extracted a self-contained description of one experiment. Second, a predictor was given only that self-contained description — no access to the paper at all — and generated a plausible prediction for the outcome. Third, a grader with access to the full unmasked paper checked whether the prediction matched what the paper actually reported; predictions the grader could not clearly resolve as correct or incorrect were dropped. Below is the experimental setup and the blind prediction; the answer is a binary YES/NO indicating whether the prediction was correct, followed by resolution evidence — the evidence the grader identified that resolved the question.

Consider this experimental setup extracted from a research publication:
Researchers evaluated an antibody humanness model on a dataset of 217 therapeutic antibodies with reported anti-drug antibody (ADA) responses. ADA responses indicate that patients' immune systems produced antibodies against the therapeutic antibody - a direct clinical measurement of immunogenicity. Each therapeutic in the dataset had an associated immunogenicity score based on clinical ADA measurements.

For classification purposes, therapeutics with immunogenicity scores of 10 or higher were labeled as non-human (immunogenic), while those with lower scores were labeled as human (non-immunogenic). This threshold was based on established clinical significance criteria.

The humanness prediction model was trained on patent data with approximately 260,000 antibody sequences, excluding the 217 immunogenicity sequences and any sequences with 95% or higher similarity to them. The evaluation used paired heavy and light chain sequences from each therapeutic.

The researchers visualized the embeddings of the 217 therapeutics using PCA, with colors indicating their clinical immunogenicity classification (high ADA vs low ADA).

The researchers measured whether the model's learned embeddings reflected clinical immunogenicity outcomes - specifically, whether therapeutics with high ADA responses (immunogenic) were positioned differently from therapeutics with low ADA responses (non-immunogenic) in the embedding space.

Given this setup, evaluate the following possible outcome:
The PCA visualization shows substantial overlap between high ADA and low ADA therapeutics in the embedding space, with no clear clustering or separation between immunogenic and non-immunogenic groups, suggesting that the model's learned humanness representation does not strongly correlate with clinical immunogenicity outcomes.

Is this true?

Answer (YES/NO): NO